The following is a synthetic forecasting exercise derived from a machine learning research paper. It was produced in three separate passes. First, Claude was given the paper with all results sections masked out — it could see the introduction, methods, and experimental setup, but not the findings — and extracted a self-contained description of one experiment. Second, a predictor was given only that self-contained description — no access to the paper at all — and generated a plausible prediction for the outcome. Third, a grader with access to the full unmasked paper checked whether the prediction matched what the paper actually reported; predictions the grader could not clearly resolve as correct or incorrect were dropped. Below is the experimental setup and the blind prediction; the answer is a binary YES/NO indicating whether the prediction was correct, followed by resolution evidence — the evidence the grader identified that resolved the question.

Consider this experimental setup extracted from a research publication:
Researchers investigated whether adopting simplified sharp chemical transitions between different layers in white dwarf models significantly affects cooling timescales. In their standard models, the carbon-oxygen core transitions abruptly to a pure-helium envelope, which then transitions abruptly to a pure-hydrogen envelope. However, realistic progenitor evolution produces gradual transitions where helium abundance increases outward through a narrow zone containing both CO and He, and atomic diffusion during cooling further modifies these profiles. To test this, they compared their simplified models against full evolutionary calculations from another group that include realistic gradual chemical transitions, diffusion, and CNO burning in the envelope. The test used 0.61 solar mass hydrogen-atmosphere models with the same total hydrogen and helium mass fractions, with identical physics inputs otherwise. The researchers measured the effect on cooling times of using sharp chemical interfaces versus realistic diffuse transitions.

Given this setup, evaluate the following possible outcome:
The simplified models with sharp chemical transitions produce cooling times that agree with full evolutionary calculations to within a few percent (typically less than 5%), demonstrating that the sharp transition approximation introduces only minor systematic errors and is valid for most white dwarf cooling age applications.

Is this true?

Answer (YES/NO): YES